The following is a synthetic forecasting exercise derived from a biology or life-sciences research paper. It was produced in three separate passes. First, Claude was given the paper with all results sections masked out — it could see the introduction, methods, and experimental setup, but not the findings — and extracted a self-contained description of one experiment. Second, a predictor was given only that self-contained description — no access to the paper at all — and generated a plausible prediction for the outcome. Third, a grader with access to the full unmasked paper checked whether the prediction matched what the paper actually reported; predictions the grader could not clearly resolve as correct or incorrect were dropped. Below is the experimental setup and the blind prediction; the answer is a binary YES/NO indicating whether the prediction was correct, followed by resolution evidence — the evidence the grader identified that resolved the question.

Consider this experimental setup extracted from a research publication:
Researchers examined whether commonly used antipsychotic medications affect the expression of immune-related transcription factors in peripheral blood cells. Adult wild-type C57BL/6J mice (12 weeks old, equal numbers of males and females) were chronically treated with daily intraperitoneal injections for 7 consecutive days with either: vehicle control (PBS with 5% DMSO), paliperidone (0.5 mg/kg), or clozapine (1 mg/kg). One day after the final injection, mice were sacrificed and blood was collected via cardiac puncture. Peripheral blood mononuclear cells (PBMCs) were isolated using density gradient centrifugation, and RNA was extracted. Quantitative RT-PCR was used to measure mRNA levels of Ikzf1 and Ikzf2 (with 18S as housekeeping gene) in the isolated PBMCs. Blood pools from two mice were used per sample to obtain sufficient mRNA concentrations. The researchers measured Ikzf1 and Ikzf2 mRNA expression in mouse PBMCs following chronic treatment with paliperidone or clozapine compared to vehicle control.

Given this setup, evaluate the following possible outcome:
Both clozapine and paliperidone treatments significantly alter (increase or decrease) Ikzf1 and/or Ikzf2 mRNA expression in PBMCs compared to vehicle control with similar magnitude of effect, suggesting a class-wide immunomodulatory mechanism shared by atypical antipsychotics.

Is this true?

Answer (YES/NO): NO